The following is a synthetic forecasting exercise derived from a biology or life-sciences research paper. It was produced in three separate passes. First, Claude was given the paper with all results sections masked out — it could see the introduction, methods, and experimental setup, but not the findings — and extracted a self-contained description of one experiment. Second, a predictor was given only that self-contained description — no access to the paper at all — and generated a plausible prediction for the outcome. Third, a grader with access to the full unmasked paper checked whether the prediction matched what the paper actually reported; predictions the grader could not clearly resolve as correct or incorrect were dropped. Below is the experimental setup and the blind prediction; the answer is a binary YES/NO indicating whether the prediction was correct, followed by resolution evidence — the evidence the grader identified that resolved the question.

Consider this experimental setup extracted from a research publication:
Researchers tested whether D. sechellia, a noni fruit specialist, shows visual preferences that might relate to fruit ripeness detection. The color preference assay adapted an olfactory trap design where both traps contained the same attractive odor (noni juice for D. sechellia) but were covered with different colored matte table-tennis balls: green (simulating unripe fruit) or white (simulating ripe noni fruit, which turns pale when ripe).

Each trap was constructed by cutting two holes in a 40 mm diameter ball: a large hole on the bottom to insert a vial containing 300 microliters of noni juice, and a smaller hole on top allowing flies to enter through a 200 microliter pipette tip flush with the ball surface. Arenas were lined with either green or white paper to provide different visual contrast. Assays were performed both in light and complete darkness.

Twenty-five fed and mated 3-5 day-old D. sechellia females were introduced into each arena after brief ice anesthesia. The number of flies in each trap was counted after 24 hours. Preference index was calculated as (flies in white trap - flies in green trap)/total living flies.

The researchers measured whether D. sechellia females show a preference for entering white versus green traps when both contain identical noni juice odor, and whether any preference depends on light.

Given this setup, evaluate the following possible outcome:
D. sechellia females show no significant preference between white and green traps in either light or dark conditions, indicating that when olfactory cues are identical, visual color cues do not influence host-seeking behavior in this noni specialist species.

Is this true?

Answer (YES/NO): YES